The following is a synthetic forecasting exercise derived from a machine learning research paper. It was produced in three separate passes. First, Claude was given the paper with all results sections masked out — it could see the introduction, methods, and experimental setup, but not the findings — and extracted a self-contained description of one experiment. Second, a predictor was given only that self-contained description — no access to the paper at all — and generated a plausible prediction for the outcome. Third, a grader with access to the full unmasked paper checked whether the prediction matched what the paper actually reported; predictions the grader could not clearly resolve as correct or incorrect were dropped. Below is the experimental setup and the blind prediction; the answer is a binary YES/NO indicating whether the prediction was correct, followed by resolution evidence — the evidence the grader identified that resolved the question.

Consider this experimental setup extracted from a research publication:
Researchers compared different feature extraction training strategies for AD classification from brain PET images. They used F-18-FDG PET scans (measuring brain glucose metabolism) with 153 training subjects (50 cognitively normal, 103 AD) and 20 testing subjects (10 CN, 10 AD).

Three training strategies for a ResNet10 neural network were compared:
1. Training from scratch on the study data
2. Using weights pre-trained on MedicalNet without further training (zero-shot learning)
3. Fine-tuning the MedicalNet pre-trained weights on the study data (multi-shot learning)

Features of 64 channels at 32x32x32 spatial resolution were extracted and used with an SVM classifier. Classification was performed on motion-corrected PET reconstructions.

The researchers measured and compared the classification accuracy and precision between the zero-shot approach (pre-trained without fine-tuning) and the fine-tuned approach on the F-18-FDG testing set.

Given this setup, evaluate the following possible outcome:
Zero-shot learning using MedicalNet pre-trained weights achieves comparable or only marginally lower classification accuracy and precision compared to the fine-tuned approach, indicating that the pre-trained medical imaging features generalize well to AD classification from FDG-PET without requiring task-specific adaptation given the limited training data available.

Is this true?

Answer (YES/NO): YES